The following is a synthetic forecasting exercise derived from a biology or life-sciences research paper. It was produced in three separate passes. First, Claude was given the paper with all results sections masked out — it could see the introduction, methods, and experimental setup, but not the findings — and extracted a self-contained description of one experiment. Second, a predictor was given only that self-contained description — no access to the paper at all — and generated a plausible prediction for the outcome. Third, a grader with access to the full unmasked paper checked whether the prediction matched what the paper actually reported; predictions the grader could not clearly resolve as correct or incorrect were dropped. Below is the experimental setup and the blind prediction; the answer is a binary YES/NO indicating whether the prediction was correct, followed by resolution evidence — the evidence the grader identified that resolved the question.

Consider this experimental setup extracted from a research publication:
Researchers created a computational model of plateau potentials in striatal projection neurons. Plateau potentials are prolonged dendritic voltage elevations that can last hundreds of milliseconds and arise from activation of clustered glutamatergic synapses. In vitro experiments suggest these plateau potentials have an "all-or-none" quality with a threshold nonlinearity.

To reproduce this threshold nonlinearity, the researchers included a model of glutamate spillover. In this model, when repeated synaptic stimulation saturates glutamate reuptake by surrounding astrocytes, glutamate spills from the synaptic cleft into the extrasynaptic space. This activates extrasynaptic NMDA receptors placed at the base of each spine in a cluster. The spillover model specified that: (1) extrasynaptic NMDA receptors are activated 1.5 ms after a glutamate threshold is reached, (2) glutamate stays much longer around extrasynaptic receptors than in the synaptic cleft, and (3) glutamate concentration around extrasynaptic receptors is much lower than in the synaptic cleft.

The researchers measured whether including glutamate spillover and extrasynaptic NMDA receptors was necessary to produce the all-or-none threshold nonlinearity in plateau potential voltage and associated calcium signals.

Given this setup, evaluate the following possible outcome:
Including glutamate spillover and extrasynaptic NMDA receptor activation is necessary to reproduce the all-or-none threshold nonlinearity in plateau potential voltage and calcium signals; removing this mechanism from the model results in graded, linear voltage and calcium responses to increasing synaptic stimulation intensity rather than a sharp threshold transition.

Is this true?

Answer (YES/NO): YES